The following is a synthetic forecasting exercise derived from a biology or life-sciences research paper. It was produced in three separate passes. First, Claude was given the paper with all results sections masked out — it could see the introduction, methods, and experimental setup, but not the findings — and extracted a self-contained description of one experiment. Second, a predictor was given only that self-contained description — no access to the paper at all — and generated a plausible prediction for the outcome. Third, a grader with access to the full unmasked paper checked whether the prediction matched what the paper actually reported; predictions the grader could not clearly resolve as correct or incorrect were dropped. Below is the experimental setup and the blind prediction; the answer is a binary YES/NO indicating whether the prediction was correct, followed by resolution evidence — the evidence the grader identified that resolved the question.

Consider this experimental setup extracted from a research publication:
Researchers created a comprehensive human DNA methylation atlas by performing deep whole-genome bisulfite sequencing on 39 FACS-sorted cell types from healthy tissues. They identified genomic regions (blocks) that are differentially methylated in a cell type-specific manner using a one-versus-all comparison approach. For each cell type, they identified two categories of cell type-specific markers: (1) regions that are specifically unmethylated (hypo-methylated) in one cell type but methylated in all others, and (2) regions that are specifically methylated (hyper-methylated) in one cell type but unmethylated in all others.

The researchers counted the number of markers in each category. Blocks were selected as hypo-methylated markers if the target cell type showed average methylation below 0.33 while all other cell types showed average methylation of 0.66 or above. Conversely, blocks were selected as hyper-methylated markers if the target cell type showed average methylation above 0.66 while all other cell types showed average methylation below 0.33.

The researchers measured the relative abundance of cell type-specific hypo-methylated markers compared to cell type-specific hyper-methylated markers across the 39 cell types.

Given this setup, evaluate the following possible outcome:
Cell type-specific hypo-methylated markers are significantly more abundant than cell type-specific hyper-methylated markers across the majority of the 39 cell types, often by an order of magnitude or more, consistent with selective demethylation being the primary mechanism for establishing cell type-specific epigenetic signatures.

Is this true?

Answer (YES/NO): YES